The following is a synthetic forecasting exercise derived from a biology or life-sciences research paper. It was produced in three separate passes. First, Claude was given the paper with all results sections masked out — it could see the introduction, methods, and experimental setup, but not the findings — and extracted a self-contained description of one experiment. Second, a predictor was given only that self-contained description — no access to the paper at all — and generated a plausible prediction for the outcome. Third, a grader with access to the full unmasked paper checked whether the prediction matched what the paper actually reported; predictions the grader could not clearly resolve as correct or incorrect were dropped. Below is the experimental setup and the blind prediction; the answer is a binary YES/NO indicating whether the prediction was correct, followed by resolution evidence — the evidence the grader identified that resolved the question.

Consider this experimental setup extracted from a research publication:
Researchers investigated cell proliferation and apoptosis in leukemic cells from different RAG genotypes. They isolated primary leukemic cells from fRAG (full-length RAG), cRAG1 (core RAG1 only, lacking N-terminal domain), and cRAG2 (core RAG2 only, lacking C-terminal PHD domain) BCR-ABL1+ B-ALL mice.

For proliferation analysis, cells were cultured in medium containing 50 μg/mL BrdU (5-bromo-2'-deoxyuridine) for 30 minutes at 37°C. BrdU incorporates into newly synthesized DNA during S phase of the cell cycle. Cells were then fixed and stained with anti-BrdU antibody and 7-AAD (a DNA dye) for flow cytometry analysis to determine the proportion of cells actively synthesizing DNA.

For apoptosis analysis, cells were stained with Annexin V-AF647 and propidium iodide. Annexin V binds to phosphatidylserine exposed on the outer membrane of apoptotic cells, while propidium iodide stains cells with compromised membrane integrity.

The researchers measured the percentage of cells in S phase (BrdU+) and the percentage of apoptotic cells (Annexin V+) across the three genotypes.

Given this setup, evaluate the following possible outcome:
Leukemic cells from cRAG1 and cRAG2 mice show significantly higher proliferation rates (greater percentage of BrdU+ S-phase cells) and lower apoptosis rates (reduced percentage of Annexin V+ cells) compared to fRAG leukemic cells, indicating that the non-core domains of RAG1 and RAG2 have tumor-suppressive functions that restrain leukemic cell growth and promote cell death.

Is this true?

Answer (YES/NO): YES